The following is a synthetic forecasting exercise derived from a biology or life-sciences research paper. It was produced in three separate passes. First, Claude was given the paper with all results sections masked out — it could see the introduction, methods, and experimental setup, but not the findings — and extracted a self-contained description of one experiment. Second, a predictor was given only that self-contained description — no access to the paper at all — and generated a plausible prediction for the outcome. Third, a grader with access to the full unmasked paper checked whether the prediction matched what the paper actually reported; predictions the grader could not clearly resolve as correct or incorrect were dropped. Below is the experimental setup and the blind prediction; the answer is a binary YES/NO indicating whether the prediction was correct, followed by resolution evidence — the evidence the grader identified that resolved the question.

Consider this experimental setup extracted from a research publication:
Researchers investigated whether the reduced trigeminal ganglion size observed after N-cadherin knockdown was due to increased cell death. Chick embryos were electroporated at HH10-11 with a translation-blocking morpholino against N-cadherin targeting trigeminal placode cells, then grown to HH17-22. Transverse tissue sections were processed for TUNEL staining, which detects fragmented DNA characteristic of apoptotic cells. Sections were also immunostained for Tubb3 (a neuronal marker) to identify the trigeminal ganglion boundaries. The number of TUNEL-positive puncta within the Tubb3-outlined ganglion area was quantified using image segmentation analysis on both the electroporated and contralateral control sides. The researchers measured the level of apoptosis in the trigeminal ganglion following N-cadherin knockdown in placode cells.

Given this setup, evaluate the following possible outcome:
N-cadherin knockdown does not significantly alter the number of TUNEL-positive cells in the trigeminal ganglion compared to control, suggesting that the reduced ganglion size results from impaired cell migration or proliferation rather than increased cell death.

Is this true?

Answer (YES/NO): YES